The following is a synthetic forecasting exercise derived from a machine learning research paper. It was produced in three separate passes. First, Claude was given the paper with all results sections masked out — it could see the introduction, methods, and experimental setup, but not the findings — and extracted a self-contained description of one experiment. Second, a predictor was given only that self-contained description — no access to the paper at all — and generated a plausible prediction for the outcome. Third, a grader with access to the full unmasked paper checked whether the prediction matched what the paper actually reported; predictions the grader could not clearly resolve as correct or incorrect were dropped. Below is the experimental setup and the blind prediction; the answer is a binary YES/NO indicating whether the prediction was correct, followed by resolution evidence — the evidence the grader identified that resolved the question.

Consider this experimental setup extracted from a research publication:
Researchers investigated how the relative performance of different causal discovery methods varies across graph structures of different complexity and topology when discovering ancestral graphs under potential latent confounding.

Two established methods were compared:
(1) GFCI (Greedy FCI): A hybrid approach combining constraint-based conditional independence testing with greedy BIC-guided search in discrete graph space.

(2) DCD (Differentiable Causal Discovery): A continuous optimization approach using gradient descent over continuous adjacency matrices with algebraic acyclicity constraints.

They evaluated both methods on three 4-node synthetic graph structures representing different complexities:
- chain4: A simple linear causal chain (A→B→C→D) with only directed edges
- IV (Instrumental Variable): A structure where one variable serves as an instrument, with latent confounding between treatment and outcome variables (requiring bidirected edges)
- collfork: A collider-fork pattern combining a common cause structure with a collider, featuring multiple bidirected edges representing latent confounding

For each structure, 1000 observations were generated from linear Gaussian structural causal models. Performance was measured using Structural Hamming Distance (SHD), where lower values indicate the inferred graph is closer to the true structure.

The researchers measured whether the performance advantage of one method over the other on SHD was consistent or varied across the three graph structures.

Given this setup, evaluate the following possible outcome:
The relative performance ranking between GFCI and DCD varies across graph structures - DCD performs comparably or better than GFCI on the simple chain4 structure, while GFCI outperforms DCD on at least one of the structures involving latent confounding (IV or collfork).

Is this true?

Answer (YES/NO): NO